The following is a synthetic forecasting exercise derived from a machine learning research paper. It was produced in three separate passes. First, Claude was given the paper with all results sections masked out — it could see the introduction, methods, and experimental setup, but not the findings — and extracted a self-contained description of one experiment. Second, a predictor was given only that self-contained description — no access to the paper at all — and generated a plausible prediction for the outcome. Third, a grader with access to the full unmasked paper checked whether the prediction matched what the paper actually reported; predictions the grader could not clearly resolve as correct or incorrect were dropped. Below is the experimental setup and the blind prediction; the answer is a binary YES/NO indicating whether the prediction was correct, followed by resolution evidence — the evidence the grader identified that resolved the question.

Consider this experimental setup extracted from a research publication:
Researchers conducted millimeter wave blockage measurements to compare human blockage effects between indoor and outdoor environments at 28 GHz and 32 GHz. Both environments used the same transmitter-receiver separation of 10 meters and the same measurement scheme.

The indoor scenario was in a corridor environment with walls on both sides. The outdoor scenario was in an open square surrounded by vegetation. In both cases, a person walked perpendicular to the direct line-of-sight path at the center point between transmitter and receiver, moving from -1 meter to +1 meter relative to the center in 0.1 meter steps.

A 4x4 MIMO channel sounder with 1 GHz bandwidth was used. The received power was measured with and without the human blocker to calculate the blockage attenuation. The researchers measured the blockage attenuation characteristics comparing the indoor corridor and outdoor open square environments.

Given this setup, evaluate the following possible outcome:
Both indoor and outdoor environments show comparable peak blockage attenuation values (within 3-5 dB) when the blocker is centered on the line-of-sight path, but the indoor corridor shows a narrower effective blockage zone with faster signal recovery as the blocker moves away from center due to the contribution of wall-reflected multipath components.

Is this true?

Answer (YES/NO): NO